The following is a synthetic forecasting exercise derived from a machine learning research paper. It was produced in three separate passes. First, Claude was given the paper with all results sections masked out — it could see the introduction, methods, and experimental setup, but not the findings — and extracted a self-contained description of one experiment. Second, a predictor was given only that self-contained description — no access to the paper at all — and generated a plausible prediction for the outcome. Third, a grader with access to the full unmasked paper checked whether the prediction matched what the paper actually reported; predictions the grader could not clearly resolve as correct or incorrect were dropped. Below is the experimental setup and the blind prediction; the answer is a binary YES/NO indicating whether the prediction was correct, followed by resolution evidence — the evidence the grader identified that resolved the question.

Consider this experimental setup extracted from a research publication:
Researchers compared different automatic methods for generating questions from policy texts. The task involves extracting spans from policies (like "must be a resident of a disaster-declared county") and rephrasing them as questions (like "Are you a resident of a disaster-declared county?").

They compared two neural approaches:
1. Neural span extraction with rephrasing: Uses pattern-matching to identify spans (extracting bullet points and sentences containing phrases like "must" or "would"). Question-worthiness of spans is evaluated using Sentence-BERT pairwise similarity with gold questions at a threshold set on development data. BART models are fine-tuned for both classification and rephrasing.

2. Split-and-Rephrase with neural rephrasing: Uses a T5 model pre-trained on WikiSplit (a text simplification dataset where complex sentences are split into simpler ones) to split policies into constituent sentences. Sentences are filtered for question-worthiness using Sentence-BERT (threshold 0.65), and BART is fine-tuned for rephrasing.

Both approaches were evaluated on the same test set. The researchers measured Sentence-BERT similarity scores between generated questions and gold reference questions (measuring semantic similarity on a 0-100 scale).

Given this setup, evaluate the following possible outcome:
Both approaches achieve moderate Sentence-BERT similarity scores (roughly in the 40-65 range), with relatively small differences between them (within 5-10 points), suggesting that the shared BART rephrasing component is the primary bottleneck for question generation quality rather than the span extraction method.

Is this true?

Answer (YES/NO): NO